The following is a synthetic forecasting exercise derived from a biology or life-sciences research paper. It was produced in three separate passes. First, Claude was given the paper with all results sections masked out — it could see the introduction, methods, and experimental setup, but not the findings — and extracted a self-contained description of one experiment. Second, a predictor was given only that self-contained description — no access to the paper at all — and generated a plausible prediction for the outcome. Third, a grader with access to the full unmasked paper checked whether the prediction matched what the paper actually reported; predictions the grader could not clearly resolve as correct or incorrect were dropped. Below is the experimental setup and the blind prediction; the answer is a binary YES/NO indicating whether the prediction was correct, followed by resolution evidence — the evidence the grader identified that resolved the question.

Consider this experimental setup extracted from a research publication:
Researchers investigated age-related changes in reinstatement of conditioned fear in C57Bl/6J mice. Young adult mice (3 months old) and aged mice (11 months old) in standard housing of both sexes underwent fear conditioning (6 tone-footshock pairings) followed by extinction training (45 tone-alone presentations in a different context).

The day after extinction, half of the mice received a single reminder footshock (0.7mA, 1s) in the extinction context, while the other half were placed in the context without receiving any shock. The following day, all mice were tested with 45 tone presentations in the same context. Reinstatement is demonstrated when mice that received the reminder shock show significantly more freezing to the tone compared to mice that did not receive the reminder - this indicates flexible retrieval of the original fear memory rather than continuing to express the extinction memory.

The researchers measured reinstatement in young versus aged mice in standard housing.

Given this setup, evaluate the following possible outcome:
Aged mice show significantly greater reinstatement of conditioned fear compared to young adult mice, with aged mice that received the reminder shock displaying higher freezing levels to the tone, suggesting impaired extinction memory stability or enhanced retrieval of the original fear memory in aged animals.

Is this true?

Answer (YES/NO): NO